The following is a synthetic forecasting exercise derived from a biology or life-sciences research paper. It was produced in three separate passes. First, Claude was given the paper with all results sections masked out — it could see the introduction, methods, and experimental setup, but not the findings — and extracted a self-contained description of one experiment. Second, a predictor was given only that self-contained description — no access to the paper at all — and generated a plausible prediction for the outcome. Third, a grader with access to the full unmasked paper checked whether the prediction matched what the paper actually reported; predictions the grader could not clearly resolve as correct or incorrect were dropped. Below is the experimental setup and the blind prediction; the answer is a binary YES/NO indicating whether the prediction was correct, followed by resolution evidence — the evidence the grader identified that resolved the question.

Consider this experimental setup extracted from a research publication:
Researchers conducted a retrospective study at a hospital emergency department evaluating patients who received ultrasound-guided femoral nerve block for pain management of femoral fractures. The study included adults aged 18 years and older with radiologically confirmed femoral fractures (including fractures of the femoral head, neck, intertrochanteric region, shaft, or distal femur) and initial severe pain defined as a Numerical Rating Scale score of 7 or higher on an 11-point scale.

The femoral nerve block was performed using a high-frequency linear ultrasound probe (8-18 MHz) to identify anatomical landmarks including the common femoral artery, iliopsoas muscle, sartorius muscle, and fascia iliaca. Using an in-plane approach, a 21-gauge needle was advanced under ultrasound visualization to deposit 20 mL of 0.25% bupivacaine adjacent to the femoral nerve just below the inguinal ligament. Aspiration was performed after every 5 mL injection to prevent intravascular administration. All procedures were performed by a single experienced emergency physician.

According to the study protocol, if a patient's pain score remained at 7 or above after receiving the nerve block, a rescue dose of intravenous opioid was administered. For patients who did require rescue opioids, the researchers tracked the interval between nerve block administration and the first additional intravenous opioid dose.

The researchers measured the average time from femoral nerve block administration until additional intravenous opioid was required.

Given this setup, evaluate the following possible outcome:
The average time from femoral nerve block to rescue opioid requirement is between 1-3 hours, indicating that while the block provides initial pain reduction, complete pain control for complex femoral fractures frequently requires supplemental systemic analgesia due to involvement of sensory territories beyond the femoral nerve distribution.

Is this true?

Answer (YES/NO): NO